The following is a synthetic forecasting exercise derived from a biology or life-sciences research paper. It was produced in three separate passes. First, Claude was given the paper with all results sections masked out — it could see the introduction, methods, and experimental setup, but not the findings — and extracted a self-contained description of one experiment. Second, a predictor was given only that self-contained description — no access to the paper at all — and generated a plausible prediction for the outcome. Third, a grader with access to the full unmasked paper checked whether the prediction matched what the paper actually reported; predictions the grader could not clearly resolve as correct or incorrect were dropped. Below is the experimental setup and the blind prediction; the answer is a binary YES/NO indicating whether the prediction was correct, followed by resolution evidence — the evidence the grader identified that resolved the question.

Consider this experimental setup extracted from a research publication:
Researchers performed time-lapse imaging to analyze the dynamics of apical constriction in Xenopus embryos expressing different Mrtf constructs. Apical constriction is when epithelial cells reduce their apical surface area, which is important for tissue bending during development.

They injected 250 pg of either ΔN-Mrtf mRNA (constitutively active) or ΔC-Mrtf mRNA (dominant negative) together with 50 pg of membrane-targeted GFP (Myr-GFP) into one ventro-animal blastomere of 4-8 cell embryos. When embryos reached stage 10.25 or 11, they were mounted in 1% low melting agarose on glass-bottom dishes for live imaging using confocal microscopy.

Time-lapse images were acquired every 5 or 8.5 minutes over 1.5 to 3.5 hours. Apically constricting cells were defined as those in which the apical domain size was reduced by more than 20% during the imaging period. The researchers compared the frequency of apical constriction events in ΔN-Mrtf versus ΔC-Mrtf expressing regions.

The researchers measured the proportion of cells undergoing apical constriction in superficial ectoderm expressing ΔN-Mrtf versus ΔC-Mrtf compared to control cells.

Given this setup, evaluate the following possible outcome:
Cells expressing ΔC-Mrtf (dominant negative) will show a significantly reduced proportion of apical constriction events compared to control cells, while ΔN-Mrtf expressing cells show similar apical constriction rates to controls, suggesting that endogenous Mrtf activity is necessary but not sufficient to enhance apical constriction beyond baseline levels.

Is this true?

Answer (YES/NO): NO